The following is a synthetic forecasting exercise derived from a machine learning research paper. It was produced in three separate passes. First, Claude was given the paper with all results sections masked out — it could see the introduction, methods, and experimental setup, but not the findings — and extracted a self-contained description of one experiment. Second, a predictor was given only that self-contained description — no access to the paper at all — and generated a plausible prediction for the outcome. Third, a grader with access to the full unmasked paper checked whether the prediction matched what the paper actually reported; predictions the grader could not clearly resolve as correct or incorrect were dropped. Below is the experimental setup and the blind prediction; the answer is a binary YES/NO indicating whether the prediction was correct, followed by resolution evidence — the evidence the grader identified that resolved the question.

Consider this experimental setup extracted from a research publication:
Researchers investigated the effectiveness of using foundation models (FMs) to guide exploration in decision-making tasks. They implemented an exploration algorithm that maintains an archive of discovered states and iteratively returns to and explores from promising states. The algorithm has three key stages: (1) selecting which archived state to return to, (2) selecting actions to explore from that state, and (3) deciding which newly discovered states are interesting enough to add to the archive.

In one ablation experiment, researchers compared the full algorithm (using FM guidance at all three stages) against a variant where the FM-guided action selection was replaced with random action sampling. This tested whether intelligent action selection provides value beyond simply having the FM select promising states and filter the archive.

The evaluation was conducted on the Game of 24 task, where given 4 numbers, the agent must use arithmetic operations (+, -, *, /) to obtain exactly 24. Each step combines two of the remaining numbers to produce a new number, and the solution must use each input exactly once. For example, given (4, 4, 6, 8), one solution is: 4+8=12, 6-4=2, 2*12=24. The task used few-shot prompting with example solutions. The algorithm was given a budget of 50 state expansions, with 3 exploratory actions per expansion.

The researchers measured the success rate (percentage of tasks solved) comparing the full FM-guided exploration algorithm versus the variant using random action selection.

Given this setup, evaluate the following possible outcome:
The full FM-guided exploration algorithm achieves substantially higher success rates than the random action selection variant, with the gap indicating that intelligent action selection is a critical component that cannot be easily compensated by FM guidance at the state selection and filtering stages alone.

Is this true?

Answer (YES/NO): YES